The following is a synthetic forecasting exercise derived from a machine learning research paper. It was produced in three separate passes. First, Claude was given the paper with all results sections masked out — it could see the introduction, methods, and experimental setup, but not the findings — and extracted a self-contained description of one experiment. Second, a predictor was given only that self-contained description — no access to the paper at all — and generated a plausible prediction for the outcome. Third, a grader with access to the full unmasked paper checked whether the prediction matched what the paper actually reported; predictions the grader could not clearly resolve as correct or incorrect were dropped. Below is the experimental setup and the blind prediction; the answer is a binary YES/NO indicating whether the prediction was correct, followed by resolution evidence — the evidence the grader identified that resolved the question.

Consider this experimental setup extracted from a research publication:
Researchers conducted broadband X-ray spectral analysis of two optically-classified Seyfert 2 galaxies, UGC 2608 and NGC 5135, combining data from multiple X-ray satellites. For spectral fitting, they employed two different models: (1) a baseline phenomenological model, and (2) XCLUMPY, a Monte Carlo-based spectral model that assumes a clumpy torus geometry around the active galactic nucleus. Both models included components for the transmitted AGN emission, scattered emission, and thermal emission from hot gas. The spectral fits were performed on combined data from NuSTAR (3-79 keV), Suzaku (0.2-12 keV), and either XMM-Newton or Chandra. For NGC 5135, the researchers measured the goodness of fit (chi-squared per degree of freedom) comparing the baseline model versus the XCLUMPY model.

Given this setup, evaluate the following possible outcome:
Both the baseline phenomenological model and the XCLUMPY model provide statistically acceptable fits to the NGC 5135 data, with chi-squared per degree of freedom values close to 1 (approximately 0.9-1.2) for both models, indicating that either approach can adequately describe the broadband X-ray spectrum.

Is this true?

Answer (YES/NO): YES